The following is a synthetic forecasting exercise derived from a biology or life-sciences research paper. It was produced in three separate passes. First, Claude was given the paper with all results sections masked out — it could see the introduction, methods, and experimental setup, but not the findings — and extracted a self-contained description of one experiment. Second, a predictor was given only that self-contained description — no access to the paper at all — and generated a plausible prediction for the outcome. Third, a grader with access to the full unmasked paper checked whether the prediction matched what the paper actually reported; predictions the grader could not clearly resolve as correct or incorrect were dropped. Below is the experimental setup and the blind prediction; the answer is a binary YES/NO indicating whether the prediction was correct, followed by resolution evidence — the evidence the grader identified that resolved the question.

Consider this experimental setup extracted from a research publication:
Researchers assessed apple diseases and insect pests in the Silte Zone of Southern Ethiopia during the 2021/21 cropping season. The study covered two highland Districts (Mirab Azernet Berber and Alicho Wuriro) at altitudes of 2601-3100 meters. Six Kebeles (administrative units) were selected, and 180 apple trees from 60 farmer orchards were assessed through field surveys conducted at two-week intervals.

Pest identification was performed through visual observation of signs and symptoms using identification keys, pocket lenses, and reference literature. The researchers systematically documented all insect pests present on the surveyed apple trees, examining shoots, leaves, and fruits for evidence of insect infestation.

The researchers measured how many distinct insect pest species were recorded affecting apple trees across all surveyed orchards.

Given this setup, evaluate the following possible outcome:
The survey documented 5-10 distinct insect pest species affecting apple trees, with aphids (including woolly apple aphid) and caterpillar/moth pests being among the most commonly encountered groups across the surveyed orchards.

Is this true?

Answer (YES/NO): NO